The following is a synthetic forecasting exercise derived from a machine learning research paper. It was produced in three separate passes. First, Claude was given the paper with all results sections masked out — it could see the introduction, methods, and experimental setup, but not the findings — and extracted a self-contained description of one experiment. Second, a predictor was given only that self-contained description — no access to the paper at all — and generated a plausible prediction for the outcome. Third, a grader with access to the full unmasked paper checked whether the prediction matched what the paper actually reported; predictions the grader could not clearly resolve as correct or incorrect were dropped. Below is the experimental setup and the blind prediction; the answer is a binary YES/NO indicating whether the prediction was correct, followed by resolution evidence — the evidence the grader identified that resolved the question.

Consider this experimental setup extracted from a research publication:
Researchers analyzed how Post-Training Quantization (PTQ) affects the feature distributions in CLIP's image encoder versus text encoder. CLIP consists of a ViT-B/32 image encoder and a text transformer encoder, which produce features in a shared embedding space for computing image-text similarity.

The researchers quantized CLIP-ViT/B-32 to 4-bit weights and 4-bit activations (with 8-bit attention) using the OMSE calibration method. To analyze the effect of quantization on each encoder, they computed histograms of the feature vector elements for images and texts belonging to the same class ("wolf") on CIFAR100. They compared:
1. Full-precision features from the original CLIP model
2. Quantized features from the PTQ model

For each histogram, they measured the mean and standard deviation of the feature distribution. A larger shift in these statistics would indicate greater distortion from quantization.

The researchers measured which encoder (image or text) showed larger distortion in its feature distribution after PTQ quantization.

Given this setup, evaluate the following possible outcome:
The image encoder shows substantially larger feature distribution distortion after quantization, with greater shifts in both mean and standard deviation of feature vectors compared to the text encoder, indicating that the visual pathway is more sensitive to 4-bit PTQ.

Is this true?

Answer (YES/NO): NO